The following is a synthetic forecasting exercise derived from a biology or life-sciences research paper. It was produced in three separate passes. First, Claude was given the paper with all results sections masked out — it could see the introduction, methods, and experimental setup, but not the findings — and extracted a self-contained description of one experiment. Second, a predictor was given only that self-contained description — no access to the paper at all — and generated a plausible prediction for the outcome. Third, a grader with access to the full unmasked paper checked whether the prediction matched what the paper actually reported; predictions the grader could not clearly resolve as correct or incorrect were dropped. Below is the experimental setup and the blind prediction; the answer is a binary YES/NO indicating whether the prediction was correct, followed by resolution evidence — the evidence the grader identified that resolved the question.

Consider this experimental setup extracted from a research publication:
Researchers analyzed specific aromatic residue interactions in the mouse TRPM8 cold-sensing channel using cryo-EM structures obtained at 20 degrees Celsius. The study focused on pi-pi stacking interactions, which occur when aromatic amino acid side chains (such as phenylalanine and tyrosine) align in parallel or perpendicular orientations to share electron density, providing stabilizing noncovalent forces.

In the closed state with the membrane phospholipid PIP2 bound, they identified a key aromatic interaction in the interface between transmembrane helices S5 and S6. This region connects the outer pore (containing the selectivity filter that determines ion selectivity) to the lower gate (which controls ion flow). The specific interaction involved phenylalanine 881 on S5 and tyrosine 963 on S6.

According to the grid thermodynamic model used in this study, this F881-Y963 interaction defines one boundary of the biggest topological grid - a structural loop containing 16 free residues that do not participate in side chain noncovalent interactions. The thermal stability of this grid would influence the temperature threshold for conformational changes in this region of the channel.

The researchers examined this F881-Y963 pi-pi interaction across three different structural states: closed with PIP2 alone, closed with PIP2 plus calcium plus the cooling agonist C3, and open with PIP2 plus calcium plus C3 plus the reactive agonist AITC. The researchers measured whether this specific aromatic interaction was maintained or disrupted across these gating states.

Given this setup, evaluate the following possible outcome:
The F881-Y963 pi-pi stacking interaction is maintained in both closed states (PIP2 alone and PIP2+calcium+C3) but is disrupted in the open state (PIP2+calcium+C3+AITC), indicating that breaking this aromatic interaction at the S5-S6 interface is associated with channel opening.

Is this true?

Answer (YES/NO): NO